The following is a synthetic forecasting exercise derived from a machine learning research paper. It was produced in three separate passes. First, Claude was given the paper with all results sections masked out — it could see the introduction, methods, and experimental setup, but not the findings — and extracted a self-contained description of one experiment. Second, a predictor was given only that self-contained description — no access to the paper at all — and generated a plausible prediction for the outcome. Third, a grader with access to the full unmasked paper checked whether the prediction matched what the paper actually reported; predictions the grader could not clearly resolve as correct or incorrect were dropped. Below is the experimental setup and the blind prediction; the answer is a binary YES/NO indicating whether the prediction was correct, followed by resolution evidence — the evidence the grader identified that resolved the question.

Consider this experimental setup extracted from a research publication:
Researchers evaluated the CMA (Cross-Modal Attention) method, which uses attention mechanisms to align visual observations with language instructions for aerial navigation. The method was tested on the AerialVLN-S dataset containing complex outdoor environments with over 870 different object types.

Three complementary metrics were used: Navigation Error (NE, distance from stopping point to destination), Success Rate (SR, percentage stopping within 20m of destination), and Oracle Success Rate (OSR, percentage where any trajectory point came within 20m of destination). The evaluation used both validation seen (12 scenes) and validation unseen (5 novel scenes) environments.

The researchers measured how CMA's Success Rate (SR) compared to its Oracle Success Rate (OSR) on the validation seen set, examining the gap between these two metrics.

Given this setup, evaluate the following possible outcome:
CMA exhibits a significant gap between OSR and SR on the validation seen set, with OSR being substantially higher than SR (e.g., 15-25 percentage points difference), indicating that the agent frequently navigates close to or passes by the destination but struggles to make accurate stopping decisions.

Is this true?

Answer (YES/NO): YES